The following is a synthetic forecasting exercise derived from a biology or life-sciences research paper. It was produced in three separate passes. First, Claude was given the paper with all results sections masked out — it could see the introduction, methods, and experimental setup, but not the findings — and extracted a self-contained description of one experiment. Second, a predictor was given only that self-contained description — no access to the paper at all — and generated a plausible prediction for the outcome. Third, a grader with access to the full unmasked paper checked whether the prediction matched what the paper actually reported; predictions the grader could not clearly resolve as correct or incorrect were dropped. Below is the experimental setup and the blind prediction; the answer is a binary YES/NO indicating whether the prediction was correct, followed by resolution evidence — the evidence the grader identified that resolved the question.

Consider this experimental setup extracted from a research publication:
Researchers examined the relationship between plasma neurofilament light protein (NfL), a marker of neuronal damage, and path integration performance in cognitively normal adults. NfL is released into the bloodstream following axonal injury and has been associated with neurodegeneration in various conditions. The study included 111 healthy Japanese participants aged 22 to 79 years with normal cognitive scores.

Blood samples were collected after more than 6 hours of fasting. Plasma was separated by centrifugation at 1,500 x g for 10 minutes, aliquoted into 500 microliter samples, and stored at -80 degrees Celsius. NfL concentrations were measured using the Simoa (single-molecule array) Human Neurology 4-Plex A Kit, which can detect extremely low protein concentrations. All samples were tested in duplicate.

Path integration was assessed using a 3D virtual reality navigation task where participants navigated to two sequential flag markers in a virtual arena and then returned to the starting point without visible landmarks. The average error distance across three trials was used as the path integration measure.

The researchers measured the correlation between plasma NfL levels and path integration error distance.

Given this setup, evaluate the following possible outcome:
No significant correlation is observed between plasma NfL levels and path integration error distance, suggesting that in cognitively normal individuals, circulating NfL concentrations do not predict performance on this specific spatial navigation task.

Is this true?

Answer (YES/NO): NO